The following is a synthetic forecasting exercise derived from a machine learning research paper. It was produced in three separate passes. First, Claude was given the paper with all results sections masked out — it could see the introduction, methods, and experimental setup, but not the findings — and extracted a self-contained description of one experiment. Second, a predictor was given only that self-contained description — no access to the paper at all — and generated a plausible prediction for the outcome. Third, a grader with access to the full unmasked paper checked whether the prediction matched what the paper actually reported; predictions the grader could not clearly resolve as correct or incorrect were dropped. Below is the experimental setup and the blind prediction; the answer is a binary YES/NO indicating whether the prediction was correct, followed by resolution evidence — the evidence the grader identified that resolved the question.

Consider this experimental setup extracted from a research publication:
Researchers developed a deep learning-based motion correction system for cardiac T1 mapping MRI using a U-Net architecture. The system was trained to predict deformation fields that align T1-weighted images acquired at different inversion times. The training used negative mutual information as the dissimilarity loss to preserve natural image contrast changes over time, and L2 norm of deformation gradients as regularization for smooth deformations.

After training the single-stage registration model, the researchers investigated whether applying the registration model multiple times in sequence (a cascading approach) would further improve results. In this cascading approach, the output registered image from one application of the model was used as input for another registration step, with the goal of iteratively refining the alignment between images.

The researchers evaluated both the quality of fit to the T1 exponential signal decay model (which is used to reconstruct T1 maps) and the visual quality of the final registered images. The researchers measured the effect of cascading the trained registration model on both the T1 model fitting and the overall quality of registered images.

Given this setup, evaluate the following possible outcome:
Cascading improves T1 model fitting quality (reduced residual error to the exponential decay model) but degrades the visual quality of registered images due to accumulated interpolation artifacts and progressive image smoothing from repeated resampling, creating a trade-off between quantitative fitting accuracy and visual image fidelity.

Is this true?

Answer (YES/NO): NO